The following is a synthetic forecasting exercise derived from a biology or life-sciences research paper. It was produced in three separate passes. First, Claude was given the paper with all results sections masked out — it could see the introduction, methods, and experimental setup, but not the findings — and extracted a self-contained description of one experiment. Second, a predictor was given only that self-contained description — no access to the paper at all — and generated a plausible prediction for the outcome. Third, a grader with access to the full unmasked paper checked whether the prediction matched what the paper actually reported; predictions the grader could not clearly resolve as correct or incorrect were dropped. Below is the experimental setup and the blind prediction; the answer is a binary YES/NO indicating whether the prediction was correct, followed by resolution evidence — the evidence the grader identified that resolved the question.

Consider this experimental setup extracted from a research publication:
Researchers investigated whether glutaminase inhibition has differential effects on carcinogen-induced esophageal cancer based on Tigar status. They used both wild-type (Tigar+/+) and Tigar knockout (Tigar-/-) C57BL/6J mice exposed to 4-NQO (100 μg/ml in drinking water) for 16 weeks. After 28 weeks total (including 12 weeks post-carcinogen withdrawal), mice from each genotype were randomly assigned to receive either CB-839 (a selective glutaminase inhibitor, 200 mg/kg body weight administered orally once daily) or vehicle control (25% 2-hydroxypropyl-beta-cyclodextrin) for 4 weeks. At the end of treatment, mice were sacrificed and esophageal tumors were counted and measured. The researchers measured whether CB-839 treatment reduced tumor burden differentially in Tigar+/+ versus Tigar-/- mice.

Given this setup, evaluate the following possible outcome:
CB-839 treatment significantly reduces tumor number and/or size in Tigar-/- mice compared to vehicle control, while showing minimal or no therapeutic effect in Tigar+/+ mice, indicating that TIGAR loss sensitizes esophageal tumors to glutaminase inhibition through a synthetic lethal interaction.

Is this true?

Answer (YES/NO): NO